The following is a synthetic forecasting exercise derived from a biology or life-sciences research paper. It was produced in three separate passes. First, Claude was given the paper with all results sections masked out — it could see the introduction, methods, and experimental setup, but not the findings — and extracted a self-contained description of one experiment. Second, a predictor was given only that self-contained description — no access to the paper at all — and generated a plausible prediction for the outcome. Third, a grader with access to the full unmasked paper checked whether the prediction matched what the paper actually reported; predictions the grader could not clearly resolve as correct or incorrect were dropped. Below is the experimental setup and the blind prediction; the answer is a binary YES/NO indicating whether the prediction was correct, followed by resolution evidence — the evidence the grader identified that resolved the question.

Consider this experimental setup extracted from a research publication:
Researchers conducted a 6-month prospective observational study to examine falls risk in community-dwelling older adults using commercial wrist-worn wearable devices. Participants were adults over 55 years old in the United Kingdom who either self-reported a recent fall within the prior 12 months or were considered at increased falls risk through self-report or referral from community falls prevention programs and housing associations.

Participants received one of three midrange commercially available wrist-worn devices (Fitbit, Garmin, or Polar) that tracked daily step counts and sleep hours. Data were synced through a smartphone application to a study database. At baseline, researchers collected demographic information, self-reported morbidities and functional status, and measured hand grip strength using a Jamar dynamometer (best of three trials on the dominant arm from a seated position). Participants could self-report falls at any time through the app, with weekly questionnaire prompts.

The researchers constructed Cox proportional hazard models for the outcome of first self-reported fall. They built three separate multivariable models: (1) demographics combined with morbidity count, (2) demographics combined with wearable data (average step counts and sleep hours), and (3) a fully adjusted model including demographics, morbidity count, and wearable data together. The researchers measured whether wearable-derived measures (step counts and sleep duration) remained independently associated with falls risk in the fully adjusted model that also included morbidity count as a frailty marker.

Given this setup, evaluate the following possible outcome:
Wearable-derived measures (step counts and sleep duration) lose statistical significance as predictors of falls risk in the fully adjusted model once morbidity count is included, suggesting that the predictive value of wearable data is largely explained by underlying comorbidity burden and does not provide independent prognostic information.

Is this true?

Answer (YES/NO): NO